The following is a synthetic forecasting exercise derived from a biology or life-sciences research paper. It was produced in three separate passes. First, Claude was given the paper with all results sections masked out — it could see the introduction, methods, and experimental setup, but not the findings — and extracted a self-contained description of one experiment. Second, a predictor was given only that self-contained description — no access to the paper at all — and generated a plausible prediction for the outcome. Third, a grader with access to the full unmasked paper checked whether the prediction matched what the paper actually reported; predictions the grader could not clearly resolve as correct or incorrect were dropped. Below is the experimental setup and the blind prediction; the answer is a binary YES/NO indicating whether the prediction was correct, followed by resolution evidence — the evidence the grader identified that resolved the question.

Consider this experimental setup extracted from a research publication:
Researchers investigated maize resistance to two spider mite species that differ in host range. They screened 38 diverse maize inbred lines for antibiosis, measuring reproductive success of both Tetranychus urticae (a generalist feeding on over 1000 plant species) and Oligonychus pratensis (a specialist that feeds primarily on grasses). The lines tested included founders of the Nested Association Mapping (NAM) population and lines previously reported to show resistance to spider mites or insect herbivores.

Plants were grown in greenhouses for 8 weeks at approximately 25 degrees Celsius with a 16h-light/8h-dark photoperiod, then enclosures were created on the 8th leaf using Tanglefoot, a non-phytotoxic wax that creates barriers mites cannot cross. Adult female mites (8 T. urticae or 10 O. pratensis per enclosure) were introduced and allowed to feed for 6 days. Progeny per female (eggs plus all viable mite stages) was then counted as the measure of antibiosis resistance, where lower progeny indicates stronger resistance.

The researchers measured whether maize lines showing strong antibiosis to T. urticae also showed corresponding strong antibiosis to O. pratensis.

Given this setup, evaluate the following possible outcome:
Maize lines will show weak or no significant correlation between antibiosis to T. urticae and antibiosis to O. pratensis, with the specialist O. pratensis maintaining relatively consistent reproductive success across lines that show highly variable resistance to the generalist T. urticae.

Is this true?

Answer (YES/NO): YES